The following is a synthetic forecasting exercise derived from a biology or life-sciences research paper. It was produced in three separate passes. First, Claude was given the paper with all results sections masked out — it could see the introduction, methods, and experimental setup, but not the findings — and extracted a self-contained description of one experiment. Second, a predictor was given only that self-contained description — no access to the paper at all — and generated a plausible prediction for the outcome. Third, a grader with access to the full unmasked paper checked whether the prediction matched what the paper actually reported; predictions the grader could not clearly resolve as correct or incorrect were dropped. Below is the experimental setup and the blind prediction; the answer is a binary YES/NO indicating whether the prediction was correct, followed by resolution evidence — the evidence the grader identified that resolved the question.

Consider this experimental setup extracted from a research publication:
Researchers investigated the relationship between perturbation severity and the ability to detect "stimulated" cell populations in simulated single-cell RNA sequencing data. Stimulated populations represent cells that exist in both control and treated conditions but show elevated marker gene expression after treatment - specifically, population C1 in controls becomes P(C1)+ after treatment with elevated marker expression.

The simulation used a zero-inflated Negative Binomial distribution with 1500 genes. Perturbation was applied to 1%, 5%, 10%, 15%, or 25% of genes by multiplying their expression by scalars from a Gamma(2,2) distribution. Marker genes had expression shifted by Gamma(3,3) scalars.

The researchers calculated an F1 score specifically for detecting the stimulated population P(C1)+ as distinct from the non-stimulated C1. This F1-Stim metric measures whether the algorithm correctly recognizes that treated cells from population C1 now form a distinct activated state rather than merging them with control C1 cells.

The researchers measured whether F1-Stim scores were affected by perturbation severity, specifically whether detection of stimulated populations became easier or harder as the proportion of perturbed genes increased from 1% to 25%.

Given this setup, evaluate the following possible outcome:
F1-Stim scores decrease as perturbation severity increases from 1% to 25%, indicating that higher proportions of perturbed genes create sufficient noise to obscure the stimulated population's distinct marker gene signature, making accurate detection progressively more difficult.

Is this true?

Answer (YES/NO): NO